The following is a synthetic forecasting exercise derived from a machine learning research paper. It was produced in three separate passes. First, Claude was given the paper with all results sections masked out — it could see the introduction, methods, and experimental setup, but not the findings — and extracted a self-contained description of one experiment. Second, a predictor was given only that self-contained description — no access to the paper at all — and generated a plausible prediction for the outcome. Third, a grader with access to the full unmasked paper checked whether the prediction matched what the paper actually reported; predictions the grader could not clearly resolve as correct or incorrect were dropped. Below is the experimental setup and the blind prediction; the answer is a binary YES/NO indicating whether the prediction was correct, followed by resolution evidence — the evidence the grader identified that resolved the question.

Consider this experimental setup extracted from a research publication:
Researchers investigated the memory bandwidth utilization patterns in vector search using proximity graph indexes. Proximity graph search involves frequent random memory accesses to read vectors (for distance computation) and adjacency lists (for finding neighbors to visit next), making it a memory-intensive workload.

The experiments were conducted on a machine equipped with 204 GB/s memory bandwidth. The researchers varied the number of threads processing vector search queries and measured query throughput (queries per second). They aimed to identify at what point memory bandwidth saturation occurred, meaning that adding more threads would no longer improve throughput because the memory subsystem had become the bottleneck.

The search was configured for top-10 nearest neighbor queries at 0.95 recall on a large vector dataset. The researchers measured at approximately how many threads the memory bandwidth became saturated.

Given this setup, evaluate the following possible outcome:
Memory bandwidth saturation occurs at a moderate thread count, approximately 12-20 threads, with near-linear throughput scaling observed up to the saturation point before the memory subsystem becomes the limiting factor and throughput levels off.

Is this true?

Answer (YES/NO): NO